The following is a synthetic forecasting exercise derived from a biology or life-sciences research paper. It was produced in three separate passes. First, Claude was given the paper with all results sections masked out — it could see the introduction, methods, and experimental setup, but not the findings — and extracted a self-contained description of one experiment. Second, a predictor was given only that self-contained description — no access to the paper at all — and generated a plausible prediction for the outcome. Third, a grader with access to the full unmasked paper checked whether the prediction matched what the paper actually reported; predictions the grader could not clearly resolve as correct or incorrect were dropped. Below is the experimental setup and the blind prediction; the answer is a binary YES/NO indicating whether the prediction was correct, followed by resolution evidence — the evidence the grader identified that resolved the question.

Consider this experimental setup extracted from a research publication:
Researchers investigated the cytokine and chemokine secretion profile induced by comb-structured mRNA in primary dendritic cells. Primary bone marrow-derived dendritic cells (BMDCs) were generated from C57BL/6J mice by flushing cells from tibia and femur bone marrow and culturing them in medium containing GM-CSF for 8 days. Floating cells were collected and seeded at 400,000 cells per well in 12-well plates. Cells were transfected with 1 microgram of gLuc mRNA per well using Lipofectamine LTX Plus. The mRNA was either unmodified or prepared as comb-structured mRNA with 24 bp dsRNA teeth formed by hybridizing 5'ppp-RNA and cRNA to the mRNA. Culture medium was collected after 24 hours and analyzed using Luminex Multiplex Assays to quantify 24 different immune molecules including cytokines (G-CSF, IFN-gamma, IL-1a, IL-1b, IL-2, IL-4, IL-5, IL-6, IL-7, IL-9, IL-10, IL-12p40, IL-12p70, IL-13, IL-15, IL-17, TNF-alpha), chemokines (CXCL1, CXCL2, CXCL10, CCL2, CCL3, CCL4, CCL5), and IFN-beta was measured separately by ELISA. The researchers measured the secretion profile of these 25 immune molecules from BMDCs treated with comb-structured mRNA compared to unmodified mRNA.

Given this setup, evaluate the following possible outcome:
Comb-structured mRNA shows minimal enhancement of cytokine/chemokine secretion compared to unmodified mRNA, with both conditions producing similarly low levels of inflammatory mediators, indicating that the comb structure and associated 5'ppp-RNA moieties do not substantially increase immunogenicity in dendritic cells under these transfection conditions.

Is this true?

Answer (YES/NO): NO